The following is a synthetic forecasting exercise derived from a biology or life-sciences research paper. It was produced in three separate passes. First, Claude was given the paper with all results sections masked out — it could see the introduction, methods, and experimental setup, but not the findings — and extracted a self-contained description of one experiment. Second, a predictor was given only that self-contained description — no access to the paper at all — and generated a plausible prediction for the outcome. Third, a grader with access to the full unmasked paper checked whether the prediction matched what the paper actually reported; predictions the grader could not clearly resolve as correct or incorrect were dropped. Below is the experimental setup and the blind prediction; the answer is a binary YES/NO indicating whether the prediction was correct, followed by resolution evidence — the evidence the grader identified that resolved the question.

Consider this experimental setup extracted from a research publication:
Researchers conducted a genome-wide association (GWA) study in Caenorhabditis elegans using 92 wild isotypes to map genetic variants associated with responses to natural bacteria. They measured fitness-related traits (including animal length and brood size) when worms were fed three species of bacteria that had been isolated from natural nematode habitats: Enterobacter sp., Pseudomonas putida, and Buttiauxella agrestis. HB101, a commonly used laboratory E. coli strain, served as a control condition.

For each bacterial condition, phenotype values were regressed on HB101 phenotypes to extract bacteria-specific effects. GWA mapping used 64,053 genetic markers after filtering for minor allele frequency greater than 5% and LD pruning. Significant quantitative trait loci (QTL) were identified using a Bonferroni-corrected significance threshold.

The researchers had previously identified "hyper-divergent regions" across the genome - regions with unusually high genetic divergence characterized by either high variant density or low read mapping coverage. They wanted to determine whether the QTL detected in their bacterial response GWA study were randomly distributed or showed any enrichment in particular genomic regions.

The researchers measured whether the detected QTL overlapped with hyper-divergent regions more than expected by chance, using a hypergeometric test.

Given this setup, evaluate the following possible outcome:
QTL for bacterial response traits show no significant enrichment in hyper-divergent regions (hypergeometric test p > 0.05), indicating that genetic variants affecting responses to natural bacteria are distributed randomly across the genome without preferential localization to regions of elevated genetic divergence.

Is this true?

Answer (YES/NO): NO